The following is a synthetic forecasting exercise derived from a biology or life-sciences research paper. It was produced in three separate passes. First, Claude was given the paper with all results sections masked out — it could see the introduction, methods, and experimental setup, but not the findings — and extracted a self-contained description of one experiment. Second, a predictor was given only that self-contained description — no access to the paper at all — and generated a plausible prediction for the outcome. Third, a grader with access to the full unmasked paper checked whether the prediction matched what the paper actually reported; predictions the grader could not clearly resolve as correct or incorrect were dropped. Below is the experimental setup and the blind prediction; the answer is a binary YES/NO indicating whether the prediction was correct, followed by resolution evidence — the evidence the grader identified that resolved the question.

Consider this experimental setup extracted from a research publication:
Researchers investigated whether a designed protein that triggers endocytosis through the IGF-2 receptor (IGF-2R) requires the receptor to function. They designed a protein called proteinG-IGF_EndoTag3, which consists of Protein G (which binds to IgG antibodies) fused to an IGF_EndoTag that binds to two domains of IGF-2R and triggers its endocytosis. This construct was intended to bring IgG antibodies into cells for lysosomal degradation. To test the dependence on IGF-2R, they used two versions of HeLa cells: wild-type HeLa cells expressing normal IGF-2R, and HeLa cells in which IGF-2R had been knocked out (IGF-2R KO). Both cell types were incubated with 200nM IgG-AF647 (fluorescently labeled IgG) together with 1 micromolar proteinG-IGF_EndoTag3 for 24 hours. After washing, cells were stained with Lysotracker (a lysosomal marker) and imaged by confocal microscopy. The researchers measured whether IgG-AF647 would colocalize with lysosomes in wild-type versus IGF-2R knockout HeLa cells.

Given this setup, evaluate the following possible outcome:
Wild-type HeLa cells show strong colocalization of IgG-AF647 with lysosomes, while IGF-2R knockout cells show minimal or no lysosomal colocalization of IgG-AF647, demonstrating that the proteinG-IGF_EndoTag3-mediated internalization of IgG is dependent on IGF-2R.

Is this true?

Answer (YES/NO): YES